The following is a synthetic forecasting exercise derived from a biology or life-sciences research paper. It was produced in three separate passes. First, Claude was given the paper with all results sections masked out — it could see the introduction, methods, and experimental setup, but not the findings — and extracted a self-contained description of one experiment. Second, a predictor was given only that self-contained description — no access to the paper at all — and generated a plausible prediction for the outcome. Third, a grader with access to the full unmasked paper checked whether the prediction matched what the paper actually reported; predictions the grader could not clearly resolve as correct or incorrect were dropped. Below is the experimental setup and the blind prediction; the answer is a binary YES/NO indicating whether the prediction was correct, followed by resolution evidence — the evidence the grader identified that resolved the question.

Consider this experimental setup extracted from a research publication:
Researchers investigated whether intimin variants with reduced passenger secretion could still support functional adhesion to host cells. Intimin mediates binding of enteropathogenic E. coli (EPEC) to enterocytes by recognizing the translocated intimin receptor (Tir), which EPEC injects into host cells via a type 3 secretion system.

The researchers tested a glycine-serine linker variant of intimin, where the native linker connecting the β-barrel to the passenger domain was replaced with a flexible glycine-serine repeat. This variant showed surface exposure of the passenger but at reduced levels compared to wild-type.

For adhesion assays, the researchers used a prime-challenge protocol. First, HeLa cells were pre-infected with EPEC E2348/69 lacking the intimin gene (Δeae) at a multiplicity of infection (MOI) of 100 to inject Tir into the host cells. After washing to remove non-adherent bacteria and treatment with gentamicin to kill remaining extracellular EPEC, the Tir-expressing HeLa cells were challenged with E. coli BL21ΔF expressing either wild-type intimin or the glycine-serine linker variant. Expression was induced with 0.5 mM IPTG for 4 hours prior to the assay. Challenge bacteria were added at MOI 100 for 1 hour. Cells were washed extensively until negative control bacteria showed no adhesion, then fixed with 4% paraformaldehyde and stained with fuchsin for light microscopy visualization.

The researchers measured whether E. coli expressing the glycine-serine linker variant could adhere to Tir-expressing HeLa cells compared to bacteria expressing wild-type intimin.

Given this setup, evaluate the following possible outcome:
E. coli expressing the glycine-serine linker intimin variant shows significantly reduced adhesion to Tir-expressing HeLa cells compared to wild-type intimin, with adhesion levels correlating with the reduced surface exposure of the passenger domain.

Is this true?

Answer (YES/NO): NO